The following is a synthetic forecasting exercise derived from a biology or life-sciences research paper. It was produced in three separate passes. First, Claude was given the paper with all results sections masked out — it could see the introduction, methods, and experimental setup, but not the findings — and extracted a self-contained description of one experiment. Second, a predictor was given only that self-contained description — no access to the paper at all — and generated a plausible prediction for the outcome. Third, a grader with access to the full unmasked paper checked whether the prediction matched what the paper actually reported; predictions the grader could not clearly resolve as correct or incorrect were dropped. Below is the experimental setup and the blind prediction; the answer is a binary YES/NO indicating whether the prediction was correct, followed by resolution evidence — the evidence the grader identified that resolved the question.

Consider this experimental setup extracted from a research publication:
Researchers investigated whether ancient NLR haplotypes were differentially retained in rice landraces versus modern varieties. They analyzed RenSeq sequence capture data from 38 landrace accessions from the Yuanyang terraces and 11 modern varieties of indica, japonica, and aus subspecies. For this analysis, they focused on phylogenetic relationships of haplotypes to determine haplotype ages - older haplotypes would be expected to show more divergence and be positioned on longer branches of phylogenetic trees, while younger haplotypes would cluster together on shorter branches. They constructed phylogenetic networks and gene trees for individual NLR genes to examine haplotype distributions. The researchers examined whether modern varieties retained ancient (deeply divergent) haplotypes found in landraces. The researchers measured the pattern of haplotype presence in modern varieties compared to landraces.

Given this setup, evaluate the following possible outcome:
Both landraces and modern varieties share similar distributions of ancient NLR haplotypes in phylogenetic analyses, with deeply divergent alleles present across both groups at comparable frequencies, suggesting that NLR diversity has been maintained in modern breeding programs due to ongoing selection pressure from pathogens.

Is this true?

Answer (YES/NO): NO